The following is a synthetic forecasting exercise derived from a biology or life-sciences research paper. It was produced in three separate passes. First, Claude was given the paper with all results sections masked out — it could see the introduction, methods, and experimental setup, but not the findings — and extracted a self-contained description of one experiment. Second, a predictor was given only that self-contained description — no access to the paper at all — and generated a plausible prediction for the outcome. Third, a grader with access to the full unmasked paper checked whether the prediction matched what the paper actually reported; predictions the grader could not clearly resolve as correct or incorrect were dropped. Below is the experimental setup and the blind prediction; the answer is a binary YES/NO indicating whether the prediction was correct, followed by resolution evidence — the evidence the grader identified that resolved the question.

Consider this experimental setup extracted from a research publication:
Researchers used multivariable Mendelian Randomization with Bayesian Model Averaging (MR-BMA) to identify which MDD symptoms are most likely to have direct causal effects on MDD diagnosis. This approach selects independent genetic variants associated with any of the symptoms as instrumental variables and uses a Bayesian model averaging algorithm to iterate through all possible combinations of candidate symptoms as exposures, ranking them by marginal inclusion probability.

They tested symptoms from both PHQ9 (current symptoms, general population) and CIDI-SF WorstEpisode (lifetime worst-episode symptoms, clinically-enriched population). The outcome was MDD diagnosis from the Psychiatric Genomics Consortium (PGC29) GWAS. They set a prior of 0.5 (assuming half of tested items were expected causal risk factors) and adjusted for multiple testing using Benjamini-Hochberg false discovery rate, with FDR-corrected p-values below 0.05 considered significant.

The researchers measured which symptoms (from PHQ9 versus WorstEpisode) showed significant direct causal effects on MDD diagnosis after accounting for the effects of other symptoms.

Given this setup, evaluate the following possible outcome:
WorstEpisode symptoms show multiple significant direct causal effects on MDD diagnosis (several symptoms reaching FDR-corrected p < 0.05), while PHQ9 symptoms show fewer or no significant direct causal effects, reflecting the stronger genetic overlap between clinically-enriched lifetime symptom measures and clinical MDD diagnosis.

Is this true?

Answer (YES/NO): YES